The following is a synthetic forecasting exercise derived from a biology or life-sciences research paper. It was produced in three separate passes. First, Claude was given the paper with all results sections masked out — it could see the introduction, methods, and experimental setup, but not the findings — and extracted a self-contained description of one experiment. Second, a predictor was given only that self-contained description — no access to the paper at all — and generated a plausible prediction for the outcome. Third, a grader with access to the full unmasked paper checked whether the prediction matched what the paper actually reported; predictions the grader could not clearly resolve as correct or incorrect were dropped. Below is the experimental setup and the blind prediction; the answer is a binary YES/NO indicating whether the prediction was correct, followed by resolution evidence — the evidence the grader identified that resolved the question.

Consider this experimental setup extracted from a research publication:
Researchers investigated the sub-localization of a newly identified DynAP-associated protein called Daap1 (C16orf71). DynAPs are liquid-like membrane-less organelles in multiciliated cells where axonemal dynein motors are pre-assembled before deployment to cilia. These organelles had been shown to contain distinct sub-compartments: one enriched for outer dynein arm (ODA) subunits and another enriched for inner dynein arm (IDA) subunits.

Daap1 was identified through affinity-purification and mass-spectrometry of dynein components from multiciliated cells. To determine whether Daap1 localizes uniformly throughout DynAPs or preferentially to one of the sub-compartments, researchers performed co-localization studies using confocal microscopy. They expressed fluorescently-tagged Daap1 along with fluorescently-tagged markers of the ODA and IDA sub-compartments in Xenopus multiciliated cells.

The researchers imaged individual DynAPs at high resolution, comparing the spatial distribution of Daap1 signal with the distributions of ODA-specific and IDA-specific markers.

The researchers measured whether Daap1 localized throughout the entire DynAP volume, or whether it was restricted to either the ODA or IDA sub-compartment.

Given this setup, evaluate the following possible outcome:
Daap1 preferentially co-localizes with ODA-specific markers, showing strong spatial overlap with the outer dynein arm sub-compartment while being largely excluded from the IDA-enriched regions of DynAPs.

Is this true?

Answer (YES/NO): YES